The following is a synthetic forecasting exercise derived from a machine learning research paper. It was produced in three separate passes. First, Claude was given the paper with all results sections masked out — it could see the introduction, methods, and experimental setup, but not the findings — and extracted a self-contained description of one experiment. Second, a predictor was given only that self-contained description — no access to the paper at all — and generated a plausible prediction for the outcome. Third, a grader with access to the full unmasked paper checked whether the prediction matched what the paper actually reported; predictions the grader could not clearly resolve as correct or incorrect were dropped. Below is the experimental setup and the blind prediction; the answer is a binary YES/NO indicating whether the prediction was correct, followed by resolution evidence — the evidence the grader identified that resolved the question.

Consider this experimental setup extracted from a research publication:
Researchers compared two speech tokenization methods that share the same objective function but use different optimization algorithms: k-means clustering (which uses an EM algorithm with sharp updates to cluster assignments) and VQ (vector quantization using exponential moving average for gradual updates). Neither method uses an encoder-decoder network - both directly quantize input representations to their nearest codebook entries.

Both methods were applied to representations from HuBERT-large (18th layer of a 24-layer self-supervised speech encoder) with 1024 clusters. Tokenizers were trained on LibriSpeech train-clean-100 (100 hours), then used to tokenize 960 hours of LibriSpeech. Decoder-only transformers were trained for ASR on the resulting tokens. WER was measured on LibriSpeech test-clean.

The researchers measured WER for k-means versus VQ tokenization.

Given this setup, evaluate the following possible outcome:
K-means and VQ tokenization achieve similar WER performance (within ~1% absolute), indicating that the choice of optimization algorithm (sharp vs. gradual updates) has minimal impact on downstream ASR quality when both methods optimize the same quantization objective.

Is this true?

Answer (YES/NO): YES